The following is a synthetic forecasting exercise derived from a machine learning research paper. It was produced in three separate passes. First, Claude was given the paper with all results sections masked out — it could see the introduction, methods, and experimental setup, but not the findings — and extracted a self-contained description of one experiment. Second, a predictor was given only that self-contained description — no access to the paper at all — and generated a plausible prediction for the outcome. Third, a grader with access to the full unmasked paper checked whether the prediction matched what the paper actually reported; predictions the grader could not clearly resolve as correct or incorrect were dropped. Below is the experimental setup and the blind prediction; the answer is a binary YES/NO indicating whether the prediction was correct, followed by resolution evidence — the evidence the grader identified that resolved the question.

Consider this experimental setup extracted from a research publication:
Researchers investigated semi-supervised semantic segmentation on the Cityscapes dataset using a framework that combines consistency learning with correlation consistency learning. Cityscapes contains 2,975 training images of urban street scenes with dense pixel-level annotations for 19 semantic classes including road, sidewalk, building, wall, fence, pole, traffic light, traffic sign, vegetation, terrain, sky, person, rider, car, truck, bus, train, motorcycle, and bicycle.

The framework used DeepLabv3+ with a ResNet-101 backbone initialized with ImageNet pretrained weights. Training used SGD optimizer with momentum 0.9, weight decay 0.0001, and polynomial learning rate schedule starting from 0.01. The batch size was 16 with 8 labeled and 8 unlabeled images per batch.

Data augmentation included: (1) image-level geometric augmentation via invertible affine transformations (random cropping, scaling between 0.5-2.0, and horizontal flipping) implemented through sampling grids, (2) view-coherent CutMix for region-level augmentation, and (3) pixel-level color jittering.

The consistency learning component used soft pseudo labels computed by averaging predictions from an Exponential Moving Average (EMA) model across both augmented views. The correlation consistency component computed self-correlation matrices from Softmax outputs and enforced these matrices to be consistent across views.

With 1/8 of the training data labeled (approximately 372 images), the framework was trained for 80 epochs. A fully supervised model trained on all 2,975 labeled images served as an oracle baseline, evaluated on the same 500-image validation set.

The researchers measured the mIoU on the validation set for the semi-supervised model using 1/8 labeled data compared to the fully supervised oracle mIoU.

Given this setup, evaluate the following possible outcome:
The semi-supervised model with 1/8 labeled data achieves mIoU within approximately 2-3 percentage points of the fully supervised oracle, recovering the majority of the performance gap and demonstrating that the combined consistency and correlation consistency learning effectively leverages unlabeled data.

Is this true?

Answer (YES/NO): NO